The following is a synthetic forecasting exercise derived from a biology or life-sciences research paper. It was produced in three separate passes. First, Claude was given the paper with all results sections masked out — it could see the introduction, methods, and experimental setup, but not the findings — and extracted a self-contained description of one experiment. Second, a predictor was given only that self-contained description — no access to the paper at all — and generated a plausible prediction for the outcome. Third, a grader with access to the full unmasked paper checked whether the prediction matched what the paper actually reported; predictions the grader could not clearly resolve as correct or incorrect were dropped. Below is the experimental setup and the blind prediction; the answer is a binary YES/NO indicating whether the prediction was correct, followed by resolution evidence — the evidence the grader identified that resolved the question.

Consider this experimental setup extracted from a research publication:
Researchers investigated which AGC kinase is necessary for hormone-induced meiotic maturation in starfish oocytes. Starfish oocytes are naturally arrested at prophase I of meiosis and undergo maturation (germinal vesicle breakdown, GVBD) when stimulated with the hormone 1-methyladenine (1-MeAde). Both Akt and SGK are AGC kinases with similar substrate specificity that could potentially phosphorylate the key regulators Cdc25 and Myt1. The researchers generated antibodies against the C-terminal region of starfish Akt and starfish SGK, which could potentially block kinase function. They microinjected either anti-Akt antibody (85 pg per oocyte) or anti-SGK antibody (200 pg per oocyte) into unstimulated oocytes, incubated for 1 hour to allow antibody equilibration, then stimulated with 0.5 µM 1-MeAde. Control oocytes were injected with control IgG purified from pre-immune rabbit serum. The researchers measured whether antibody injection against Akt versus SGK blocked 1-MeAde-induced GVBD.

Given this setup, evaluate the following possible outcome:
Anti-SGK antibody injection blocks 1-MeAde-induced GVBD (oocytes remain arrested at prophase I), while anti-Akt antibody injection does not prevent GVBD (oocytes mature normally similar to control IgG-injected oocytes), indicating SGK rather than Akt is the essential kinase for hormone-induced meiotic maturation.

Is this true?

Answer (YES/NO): YES